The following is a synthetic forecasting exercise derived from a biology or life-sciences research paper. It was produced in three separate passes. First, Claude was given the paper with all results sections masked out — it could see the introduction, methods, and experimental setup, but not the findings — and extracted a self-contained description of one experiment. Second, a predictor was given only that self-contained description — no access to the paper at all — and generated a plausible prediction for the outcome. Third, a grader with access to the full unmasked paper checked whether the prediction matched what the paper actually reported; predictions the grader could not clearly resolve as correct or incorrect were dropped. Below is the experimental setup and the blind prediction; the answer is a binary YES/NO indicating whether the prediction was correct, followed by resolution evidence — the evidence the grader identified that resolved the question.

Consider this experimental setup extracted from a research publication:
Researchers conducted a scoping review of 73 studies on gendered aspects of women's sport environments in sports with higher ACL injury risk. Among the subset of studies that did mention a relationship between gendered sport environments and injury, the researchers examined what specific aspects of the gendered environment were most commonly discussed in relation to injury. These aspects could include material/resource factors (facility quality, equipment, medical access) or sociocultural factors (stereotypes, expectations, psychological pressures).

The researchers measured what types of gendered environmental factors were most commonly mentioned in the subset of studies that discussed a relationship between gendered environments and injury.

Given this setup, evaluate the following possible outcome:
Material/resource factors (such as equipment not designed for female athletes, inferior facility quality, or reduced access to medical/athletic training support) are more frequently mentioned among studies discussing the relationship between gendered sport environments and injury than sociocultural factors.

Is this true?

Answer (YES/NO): YES